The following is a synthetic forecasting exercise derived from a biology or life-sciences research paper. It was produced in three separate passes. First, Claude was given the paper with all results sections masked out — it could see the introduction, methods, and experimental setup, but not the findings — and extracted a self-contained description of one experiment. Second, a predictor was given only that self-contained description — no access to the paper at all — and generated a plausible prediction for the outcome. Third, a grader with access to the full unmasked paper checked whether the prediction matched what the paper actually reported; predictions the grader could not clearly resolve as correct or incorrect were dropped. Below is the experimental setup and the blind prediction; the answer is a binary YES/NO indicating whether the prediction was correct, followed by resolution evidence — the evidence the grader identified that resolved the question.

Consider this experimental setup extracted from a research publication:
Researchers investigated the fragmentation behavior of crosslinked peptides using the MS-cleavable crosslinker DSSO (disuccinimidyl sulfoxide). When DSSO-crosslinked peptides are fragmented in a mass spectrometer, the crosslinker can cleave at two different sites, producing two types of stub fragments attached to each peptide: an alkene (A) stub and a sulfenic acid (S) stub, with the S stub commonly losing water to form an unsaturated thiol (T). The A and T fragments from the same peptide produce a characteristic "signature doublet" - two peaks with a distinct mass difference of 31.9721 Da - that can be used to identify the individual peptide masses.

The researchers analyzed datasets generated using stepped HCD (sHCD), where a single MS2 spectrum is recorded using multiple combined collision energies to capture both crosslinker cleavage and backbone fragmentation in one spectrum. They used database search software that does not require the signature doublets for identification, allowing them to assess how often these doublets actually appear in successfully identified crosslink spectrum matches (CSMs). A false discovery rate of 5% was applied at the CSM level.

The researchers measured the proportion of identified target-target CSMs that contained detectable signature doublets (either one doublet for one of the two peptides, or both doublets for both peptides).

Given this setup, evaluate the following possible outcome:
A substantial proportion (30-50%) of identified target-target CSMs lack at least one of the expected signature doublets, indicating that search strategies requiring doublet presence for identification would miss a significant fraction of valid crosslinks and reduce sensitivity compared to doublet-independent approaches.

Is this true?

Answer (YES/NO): NO